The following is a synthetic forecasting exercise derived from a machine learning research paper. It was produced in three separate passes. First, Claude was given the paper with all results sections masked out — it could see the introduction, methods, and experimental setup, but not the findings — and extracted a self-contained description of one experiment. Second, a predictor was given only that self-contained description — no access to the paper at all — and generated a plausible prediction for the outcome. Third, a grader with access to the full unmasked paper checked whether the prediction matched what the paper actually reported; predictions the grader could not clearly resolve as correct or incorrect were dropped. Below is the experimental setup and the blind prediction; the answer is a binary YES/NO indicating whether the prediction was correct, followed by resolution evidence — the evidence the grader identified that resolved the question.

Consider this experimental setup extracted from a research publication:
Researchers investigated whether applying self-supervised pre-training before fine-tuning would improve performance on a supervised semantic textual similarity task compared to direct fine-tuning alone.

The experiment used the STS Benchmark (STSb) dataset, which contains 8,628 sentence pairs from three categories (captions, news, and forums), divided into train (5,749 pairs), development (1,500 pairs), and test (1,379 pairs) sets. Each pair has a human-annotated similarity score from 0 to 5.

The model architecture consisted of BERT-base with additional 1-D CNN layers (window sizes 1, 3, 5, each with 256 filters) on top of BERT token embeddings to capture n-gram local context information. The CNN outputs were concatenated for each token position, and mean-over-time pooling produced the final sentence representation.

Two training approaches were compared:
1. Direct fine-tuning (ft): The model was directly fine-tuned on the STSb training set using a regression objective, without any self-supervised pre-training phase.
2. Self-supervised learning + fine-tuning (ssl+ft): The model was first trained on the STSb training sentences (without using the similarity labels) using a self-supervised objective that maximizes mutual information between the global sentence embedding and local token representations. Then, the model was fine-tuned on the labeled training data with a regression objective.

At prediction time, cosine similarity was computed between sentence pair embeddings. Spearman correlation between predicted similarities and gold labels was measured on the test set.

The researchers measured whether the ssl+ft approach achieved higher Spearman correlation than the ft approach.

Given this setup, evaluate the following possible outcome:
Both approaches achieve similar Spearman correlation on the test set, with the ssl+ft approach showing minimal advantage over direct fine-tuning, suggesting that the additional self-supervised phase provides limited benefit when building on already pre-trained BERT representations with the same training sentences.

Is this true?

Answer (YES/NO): NO